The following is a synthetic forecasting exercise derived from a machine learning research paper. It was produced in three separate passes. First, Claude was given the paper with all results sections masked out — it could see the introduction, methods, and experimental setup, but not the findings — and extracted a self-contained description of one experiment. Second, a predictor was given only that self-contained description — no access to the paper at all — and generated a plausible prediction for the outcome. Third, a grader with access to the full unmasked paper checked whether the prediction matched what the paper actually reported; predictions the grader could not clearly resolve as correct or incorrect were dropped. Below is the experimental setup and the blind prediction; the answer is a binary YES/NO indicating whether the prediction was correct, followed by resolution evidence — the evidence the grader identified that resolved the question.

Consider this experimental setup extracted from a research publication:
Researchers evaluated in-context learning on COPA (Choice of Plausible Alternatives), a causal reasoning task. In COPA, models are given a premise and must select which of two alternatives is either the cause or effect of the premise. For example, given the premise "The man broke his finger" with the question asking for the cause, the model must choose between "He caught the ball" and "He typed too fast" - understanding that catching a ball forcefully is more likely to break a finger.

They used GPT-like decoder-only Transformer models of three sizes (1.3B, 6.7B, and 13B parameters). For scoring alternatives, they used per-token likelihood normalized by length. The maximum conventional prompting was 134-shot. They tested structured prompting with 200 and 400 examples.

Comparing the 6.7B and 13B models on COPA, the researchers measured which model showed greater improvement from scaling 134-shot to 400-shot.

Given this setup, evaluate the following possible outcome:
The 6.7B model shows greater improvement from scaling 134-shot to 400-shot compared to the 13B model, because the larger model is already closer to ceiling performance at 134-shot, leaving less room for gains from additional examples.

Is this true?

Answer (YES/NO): NO